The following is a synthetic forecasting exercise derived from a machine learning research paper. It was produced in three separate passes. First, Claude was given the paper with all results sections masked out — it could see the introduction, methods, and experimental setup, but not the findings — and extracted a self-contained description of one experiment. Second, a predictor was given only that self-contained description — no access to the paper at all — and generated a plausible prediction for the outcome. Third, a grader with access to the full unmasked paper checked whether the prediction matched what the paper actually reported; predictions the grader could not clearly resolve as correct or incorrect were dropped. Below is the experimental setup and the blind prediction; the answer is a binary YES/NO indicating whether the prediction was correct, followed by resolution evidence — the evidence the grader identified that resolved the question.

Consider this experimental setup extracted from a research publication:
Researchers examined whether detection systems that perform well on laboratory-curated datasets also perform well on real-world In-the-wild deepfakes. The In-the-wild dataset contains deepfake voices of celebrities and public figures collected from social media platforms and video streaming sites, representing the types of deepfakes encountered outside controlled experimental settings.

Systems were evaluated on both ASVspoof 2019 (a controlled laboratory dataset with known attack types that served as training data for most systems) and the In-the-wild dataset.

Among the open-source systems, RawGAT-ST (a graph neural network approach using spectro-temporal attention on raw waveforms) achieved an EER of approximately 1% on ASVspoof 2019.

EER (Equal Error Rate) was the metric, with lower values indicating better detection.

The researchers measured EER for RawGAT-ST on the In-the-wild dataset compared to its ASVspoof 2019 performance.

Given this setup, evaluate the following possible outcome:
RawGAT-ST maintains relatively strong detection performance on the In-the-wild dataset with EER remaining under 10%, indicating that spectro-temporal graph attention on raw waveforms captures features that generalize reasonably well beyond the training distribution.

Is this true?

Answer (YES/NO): NO